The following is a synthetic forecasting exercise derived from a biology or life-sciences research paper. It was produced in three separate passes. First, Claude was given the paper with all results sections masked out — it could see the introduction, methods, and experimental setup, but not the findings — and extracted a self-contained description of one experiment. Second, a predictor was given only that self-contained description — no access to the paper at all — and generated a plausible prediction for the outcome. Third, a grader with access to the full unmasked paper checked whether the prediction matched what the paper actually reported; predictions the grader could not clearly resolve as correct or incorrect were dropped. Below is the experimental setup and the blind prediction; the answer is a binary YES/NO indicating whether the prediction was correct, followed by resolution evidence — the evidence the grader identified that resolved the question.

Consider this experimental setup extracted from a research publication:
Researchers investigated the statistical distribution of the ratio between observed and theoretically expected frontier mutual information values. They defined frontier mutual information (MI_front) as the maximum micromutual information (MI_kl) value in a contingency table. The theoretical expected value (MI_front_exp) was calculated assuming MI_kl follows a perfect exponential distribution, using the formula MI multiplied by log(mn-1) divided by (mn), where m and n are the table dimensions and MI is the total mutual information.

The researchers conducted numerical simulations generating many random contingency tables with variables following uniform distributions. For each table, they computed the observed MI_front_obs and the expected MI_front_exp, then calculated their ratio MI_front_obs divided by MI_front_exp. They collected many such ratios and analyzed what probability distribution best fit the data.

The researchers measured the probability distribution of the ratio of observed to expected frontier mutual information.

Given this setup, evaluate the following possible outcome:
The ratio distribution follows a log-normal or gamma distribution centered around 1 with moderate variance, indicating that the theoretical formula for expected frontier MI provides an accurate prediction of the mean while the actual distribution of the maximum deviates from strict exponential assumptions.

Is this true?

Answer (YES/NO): NO